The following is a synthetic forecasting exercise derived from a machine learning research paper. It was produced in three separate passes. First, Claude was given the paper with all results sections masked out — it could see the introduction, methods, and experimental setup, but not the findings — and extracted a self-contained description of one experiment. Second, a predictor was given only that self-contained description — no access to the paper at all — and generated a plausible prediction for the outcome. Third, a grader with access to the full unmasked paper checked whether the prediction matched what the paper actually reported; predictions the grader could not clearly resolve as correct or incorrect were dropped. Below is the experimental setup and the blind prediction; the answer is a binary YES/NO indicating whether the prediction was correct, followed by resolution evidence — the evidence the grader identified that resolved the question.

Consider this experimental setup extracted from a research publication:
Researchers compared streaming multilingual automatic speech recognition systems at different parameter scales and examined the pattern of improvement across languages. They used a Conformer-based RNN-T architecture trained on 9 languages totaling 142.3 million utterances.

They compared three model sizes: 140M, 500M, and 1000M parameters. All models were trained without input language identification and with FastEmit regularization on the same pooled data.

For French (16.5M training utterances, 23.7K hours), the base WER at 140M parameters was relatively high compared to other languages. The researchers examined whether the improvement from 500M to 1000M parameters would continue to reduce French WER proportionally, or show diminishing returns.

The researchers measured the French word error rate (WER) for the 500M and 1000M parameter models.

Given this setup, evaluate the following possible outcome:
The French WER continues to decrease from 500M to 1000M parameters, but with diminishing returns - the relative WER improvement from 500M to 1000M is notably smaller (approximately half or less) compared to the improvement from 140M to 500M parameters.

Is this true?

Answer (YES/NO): NO